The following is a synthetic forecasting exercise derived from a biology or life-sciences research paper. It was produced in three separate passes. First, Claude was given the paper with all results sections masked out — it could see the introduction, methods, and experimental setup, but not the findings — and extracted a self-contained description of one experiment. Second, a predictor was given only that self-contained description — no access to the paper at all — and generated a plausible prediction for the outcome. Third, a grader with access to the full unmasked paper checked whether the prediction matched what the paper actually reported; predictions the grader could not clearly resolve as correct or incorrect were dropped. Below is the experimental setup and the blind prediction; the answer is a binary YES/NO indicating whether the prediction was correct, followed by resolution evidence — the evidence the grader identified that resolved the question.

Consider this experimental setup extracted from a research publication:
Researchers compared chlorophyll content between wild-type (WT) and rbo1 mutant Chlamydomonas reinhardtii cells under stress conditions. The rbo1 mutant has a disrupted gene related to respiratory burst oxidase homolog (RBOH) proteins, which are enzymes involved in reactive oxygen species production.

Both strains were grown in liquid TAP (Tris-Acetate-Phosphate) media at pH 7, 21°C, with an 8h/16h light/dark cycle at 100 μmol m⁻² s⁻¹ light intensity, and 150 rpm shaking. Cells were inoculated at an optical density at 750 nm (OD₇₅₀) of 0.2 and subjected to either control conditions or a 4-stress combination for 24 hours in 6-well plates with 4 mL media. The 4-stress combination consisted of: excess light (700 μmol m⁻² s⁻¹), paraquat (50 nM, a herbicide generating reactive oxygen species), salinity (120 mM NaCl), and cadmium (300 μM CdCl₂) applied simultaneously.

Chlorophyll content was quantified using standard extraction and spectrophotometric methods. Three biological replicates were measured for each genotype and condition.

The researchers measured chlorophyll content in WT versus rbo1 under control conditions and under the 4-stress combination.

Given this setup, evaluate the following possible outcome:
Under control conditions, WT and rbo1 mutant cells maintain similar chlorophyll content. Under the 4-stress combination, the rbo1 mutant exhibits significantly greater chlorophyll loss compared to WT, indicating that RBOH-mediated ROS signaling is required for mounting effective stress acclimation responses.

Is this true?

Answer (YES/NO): NO